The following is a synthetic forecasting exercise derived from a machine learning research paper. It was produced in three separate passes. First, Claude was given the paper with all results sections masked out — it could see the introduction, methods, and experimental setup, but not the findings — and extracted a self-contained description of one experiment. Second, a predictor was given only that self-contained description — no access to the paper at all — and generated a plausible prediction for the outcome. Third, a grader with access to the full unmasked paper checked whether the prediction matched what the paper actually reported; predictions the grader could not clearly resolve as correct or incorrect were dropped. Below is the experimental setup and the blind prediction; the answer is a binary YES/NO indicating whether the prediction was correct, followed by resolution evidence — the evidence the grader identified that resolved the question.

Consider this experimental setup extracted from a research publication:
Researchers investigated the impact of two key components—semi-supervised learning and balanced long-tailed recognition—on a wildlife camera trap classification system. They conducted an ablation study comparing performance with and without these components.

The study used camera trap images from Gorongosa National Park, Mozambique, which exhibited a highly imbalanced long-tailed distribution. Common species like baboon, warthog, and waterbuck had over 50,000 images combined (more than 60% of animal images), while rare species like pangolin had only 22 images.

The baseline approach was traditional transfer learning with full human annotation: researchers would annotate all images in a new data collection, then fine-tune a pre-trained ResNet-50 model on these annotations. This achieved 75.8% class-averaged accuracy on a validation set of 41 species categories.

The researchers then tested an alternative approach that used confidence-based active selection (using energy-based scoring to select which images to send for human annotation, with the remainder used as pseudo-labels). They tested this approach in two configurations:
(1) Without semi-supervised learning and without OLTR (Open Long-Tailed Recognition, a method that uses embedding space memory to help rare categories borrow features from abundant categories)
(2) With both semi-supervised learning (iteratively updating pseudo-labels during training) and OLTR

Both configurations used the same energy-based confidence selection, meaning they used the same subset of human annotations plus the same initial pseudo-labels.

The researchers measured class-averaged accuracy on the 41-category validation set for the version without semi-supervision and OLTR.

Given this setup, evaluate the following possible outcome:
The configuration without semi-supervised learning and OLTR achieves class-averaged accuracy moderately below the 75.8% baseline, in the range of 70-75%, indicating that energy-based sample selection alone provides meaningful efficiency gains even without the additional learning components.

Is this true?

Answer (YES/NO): NO